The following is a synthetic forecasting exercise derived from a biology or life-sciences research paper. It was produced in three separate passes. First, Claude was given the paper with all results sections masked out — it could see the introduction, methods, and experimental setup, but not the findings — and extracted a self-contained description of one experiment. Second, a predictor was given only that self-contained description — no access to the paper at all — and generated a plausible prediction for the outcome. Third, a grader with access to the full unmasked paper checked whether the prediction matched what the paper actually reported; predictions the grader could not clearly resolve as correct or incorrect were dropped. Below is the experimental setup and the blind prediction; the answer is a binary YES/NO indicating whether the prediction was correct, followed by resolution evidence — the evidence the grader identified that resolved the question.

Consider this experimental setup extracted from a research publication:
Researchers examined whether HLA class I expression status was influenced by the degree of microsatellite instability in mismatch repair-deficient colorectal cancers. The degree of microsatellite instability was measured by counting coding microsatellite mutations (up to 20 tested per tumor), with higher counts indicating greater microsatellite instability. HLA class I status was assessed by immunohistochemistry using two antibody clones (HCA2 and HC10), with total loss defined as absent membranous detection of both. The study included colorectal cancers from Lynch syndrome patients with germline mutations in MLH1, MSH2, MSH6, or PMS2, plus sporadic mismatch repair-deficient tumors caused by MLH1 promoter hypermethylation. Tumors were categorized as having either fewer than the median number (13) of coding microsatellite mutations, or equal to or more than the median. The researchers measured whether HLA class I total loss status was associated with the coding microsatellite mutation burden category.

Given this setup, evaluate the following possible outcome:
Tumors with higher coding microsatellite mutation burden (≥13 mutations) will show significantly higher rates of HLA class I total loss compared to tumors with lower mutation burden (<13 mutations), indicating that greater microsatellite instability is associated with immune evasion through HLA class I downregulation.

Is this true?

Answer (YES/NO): NO